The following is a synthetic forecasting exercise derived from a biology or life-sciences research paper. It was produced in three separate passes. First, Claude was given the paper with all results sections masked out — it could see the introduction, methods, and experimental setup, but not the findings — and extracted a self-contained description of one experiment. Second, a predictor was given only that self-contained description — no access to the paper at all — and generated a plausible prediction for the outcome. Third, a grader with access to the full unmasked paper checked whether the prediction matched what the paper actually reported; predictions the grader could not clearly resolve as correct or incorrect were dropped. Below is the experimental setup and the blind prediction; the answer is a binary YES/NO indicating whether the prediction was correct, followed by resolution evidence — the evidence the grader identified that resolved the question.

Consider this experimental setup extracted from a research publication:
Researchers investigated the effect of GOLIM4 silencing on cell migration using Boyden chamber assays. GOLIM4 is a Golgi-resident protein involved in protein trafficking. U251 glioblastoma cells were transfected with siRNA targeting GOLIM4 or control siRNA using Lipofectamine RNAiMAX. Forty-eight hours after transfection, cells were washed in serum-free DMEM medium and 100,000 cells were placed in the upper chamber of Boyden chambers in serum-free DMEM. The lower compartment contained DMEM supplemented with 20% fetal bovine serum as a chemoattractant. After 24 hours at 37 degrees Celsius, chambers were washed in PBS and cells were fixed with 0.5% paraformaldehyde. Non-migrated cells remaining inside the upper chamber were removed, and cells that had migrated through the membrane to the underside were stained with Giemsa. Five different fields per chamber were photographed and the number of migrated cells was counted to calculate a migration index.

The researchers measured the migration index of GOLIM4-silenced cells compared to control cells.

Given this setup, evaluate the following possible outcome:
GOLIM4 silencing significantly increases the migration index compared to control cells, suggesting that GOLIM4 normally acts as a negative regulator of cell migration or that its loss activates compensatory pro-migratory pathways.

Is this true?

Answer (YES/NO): YES